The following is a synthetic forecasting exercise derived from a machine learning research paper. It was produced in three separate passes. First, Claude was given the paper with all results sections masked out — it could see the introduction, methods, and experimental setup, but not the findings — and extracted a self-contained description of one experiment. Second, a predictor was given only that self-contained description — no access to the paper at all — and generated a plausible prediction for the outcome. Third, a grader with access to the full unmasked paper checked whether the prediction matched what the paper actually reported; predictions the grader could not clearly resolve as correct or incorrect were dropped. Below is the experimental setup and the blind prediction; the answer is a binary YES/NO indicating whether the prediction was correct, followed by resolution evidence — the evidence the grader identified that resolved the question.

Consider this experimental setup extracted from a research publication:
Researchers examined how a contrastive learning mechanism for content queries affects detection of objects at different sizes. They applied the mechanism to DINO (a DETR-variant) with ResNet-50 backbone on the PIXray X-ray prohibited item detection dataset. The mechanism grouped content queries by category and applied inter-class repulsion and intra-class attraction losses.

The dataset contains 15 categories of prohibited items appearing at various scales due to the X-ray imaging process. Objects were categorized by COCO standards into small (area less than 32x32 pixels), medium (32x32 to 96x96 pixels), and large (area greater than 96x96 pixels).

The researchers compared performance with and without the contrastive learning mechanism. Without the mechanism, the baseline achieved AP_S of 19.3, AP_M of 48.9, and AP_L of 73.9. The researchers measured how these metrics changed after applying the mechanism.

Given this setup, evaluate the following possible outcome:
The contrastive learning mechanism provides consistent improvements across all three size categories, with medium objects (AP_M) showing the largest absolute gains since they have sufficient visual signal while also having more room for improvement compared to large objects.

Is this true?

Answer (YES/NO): NO